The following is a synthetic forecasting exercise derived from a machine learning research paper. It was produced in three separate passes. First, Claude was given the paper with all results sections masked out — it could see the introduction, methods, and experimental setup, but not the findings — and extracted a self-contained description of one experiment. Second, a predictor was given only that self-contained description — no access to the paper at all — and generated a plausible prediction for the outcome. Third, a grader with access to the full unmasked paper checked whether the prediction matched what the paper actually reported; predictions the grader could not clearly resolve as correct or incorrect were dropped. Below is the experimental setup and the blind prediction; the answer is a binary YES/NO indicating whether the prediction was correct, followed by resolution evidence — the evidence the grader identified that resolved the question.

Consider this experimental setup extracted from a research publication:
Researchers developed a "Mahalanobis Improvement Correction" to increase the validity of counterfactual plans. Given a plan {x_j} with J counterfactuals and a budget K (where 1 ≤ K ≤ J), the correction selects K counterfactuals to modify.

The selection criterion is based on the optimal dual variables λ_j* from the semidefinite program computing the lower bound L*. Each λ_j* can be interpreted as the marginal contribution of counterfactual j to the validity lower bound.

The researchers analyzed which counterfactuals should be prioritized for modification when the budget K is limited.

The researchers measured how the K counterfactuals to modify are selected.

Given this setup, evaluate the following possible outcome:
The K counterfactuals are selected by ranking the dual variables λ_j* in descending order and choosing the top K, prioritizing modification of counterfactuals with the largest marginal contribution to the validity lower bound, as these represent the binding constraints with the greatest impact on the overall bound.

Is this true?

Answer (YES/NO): YES